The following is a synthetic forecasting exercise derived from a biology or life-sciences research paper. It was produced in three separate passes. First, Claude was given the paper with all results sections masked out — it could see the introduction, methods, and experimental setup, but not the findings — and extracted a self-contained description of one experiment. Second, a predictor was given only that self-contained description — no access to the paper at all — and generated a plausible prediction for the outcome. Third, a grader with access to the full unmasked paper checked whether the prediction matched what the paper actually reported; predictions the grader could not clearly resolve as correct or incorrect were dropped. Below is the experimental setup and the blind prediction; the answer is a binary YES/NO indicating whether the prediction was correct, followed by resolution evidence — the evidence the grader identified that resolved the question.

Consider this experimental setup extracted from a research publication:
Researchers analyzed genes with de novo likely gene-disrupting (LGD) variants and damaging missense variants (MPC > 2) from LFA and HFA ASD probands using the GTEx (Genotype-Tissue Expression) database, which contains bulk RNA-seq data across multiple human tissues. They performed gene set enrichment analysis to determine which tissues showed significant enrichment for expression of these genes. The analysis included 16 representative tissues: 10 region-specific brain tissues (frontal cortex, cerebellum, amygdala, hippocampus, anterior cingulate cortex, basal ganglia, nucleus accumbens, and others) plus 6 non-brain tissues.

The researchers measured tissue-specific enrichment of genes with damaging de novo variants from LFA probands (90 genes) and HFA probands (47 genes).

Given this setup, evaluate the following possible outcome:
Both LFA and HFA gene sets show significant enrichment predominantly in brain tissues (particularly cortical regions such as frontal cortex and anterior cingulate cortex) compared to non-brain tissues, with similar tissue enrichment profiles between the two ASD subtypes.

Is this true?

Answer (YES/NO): NO